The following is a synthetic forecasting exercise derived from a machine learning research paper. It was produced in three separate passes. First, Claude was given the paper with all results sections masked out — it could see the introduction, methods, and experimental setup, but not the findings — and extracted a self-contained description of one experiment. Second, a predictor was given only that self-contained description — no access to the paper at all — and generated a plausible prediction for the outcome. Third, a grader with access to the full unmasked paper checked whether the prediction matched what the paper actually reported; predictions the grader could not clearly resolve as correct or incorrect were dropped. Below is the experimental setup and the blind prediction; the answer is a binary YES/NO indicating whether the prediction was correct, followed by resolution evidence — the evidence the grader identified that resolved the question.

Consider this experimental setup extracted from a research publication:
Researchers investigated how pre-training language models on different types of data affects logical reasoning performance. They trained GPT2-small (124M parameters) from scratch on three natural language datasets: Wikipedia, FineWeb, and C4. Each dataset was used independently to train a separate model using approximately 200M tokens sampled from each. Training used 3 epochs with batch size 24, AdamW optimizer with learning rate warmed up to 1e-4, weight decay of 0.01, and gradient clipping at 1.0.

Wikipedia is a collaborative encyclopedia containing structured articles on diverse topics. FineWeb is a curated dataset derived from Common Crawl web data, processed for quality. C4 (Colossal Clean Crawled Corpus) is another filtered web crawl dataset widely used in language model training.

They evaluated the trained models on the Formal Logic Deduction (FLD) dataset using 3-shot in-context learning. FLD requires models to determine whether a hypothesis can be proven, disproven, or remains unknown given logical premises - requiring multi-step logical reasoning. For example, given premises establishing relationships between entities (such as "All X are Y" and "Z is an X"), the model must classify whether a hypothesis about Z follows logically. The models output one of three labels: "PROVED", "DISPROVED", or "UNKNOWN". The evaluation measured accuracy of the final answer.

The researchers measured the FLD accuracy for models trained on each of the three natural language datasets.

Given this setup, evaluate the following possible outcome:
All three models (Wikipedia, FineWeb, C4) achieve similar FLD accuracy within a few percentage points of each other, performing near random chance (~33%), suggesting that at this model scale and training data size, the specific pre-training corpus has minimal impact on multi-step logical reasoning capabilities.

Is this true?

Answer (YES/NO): NO